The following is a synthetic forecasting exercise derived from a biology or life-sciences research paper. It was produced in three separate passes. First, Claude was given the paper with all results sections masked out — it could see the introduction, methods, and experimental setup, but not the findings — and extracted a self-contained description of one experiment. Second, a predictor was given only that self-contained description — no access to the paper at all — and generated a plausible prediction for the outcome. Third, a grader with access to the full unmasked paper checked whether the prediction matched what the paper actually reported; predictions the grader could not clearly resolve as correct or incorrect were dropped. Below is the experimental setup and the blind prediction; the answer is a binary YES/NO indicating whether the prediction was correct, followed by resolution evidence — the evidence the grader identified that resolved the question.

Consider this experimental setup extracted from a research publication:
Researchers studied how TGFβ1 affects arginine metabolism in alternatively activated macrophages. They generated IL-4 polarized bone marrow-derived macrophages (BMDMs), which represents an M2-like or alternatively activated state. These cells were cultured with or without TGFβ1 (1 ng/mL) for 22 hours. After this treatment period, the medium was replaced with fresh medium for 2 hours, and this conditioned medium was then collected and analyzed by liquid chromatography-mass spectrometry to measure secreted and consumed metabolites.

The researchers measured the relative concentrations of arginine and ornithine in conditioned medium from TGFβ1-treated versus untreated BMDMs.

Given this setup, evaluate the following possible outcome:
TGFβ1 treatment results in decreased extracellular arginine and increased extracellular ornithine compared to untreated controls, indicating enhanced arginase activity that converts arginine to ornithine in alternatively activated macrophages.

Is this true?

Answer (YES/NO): YES